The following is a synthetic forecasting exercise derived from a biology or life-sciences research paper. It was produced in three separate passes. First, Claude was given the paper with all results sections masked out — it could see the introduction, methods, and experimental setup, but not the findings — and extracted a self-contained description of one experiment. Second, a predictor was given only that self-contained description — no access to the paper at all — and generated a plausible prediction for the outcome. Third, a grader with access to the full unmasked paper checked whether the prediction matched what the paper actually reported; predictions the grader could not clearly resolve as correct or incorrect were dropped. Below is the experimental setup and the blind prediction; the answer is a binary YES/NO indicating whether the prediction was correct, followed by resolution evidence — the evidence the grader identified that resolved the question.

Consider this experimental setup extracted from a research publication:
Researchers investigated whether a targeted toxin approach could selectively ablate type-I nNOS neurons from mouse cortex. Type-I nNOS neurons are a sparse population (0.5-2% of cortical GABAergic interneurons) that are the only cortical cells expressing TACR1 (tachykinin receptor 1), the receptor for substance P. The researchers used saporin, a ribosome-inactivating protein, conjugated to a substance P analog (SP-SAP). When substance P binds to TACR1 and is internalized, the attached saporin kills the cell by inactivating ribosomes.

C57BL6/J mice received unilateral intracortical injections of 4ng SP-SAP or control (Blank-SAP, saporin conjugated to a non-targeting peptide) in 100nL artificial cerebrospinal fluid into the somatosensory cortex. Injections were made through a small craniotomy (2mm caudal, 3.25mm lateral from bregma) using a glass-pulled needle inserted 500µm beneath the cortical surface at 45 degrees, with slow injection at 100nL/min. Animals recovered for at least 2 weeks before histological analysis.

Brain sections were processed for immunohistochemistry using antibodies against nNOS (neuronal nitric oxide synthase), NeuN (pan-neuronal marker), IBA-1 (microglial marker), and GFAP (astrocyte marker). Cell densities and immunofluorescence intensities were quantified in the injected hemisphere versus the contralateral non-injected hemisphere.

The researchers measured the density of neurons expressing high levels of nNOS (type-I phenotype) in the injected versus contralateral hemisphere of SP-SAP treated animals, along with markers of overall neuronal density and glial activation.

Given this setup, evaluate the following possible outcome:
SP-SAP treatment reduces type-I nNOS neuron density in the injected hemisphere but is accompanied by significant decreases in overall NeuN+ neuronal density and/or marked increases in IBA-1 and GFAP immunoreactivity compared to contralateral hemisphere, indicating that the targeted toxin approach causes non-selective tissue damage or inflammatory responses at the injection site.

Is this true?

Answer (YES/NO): NO